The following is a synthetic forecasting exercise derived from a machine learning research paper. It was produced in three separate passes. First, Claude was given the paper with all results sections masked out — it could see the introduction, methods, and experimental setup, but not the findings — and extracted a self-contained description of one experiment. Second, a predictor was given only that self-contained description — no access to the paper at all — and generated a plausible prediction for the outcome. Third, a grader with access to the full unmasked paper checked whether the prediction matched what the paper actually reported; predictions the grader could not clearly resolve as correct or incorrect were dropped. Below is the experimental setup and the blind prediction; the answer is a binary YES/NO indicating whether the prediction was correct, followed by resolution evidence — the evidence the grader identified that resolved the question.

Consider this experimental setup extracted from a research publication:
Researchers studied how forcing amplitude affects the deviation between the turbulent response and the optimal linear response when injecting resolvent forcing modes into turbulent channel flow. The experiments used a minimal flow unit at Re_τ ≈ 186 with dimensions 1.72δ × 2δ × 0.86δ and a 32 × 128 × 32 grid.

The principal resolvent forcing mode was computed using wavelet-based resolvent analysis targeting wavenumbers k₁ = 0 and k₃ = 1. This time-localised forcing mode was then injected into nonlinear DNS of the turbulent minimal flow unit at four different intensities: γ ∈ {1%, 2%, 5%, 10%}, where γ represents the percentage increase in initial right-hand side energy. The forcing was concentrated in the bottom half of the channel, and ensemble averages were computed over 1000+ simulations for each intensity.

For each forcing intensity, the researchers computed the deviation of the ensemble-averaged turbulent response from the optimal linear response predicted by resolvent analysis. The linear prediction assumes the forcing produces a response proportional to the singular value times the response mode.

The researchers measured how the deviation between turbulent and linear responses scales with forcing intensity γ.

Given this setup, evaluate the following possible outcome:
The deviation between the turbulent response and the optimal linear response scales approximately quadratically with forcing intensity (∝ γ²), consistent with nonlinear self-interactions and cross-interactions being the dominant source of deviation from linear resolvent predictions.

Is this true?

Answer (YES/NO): NO